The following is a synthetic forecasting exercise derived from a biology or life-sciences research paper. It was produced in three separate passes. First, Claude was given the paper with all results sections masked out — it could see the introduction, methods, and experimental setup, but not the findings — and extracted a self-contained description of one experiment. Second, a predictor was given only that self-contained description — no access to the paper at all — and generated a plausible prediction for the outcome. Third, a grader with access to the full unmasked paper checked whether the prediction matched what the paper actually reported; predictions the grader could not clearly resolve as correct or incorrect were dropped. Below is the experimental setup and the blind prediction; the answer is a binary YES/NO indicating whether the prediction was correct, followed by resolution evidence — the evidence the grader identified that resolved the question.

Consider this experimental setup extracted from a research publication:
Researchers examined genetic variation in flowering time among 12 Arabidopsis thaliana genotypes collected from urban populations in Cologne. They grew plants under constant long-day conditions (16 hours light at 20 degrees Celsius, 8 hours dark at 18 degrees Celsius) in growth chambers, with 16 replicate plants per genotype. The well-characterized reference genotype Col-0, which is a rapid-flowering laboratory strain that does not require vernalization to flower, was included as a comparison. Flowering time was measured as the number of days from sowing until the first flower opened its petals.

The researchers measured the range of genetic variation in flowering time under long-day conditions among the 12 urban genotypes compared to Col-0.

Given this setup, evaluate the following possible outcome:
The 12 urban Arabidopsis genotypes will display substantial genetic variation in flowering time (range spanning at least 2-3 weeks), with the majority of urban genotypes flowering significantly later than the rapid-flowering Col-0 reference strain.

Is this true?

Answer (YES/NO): YES